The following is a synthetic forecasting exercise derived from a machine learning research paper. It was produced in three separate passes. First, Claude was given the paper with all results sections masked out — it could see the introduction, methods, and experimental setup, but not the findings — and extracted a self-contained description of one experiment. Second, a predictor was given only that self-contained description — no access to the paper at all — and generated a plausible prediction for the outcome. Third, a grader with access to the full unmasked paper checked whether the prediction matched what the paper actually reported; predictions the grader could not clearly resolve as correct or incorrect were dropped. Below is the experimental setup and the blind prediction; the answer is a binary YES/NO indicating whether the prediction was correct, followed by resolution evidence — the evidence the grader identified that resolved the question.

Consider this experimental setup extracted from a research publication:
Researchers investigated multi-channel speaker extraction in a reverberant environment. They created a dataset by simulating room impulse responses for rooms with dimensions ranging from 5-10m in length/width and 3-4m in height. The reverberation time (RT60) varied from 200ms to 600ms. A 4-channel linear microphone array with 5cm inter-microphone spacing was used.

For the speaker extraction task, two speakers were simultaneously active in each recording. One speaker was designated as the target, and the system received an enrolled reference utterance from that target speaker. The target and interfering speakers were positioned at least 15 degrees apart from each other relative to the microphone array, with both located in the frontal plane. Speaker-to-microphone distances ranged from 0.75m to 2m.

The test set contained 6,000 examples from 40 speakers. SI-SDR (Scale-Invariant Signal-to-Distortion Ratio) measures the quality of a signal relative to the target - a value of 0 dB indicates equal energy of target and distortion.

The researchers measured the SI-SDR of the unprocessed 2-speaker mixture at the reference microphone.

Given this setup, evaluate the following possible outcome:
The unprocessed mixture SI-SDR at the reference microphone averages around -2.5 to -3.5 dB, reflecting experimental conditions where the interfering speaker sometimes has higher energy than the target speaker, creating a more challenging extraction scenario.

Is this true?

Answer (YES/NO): NO